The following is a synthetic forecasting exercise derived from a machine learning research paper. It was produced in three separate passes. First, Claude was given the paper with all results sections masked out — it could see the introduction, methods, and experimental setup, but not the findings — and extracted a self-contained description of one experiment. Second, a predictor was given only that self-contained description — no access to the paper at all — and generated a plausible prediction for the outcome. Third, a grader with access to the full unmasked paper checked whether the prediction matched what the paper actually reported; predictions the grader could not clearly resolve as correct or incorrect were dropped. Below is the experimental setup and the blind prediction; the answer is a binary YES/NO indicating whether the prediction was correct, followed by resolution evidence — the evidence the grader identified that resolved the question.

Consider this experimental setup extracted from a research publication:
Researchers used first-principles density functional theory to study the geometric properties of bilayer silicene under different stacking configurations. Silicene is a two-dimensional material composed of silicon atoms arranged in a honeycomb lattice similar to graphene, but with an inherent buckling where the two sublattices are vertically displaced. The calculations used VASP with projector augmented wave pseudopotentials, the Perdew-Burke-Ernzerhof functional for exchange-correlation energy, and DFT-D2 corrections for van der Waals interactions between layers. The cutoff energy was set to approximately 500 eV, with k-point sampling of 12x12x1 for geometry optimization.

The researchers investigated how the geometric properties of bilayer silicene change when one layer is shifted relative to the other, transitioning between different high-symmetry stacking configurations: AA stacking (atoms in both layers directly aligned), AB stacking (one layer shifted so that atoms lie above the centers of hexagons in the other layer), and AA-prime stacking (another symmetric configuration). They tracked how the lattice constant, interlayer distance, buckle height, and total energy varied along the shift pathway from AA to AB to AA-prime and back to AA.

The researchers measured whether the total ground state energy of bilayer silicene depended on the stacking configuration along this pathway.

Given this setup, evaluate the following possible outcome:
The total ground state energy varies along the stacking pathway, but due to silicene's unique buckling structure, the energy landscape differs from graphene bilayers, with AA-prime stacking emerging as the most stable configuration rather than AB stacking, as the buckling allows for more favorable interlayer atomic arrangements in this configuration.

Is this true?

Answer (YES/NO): NO